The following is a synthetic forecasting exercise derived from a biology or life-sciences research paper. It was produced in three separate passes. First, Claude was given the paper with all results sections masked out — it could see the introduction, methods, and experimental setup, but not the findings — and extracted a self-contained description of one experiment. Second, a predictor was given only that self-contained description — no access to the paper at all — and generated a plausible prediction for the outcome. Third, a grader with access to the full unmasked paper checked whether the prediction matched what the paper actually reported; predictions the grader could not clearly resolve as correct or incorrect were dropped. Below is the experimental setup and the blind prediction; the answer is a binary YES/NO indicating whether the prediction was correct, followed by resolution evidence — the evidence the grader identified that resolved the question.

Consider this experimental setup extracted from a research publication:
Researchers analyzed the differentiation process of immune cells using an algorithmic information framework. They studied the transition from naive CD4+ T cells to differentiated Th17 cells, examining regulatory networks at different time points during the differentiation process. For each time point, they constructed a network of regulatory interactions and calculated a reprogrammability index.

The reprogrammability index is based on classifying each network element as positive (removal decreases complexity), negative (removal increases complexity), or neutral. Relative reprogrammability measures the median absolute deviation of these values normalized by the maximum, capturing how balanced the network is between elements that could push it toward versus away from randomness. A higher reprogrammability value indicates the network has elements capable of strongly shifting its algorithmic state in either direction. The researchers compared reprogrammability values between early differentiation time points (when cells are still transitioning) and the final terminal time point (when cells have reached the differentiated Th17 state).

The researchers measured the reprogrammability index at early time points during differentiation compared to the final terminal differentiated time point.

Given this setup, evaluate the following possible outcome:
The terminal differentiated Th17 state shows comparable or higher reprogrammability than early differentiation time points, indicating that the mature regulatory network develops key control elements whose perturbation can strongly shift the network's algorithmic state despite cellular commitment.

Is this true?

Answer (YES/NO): NO